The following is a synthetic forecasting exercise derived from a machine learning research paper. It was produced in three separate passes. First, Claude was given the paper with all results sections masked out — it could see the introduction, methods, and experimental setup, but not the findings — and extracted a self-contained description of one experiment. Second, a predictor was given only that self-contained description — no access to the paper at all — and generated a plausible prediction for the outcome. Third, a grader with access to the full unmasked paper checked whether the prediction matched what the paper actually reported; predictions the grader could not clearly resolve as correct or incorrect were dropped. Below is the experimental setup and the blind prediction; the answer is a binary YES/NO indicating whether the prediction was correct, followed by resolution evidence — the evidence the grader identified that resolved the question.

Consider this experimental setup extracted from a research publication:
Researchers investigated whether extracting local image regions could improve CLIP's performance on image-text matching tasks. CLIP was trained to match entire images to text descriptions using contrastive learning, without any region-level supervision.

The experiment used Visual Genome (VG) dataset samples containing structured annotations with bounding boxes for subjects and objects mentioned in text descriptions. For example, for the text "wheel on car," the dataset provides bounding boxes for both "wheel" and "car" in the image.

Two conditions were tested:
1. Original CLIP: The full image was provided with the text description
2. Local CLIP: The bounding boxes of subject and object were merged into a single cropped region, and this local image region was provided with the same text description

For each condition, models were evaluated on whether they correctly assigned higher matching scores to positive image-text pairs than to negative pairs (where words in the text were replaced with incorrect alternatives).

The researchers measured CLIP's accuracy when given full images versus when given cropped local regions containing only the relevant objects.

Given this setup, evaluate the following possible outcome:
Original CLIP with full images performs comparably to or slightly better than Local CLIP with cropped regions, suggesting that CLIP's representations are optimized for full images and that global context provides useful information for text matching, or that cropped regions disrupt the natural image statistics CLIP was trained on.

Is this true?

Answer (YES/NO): NO